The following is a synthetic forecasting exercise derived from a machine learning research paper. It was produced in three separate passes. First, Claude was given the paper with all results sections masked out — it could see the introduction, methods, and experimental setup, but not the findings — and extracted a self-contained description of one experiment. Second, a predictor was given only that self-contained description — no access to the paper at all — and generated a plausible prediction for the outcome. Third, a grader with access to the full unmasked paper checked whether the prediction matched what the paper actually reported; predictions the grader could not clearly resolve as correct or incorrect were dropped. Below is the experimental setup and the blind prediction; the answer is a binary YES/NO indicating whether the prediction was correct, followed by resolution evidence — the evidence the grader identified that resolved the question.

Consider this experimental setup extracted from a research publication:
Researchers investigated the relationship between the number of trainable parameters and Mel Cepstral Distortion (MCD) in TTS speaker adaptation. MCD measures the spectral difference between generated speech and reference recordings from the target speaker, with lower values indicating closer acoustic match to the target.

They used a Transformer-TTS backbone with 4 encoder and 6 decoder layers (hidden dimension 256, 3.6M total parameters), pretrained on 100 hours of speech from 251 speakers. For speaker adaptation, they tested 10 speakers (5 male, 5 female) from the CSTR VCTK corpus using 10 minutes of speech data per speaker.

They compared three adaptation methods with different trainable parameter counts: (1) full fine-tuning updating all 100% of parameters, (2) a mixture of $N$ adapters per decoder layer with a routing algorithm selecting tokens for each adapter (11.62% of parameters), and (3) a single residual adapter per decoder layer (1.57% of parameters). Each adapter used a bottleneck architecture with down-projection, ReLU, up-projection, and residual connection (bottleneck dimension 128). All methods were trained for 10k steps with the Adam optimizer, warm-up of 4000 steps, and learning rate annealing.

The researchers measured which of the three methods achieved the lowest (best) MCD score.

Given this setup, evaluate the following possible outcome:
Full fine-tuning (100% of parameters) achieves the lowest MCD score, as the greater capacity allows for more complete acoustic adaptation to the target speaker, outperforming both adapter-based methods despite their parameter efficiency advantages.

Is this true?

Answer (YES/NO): NO